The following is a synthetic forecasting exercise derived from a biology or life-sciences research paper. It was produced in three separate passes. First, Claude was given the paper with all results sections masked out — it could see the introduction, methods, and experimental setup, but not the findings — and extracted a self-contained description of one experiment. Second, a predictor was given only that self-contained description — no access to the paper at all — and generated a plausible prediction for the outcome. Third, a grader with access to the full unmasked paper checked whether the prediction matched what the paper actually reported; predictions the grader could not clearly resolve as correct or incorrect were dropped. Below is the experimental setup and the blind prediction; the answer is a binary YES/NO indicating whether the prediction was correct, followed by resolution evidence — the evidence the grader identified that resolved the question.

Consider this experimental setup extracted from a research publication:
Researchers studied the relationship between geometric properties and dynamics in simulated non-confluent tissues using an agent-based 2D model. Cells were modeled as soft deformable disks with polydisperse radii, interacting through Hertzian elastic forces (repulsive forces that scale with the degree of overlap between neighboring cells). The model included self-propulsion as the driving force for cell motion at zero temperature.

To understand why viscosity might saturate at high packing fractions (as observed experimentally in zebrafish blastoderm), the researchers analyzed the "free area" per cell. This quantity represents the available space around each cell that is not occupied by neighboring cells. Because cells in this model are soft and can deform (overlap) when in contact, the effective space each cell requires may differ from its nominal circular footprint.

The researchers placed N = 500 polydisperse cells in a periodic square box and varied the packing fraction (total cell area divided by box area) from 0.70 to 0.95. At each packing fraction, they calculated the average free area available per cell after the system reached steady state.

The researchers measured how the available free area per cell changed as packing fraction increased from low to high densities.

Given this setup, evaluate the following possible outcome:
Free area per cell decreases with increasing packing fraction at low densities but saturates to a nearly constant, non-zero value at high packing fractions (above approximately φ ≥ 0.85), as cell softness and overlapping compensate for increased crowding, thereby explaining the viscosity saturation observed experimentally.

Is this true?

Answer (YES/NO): YES